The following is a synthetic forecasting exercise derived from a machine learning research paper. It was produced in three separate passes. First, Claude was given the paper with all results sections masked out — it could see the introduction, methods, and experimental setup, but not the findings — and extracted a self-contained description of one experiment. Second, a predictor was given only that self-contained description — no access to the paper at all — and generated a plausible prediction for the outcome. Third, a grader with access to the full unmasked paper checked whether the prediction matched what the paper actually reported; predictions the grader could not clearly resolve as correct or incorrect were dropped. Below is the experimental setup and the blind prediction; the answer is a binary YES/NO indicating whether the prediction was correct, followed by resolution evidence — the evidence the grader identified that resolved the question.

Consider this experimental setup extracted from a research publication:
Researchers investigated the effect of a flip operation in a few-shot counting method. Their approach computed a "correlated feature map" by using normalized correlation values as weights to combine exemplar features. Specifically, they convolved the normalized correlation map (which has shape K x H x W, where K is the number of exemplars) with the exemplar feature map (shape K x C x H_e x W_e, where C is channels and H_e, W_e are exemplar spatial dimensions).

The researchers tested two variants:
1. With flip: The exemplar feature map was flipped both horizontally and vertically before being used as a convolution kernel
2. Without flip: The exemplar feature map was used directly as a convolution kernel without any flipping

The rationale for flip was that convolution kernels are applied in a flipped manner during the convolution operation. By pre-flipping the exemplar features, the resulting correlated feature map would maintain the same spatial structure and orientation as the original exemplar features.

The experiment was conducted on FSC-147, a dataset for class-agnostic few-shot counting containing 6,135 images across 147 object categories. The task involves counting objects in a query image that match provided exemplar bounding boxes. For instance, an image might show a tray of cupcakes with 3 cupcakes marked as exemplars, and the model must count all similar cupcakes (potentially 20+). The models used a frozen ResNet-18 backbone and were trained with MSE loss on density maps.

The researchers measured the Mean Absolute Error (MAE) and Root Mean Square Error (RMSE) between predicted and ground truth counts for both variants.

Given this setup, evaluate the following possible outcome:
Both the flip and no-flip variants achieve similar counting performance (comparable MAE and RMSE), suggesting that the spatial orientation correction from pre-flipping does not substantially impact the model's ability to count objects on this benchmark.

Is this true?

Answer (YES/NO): NO